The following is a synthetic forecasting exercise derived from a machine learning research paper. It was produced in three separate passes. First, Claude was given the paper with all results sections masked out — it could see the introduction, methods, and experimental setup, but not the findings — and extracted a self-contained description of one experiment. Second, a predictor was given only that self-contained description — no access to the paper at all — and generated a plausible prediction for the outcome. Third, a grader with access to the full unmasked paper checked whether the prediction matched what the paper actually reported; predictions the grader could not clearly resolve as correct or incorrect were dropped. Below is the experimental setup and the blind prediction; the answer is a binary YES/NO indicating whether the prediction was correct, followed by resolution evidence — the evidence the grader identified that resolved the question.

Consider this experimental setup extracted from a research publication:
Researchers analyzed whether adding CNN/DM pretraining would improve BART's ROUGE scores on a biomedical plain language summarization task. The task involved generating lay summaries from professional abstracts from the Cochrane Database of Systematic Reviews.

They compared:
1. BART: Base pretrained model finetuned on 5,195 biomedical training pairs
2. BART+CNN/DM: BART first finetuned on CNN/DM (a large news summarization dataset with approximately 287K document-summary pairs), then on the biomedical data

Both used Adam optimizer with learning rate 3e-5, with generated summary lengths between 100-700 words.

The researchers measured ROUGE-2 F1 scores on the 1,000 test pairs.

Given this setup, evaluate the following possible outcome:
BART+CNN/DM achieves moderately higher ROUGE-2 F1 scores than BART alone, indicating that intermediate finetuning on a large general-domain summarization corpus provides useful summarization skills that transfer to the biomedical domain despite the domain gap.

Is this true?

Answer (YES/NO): NO